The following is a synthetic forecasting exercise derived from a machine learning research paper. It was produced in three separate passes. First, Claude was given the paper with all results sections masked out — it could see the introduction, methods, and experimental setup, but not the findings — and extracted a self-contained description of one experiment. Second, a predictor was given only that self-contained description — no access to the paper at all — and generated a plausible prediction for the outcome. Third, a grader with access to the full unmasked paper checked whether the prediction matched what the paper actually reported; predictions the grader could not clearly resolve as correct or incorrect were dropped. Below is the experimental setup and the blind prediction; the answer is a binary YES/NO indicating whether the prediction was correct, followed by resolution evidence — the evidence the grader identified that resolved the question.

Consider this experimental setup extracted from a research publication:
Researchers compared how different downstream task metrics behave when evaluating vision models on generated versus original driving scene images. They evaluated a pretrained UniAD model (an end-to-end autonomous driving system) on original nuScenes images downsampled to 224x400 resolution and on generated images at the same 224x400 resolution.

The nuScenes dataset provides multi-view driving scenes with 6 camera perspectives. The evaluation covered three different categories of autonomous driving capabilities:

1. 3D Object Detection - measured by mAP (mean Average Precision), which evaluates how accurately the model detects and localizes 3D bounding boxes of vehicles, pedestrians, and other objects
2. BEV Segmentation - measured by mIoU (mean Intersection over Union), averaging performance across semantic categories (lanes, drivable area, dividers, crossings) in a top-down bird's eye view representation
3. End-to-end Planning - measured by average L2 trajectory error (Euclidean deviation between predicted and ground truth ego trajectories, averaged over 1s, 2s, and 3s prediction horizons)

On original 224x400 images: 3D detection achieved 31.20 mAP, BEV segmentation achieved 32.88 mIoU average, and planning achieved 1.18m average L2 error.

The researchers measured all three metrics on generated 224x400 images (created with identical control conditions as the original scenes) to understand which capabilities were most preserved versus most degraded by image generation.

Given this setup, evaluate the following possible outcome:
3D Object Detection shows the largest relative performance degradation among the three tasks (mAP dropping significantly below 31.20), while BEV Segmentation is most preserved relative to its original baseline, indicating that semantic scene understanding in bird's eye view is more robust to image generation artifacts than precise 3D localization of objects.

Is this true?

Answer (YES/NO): NO